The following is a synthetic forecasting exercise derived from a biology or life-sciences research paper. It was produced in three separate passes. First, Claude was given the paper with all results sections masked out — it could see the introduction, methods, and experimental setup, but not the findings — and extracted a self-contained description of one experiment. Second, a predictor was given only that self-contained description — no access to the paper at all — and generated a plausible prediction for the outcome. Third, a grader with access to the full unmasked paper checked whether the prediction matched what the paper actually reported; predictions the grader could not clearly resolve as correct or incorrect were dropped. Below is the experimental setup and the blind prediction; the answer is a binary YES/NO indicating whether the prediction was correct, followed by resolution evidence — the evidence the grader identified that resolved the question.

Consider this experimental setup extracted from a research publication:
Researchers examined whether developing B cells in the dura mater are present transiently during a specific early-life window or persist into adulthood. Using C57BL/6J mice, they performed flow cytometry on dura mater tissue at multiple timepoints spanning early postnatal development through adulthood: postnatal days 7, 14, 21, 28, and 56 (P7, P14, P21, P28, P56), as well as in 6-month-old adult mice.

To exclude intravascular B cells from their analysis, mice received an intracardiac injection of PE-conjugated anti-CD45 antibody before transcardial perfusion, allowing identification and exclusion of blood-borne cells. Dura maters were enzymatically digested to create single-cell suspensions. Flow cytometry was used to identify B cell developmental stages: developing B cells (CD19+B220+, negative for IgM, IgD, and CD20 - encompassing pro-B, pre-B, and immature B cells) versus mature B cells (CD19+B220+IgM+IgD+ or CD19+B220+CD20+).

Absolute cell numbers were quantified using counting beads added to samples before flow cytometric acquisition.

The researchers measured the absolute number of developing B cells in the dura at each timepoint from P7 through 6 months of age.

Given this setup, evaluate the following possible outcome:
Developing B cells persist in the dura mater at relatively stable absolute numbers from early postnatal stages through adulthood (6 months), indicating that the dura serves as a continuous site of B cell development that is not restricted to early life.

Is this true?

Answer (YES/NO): NO